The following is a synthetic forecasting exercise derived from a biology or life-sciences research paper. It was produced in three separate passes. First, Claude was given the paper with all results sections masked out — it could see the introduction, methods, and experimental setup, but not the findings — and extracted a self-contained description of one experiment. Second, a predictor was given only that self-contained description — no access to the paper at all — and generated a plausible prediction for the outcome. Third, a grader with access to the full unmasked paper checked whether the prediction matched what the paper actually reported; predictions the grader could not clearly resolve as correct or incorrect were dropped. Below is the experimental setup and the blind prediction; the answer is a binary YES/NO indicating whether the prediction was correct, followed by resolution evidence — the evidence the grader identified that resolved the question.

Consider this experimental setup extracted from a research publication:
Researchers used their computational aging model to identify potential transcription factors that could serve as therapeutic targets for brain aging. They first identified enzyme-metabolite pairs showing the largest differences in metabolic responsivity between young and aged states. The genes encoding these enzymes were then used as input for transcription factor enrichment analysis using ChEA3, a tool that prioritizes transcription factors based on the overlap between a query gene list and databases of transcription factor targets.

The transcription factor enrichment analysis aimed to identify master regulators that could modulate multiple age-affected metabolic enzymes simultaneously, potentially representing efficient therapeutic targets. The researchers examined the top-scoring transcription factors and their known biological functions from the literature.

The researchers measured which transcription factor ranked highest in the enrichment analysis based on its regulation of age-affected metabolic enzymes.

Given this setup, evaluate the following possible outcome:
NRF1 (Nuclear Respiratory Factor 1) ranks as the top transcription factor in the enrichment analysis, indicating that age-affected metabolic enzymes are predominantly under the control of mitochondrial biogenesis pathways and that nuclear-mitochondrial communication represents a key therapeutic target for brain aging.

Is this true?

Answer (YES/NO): NO